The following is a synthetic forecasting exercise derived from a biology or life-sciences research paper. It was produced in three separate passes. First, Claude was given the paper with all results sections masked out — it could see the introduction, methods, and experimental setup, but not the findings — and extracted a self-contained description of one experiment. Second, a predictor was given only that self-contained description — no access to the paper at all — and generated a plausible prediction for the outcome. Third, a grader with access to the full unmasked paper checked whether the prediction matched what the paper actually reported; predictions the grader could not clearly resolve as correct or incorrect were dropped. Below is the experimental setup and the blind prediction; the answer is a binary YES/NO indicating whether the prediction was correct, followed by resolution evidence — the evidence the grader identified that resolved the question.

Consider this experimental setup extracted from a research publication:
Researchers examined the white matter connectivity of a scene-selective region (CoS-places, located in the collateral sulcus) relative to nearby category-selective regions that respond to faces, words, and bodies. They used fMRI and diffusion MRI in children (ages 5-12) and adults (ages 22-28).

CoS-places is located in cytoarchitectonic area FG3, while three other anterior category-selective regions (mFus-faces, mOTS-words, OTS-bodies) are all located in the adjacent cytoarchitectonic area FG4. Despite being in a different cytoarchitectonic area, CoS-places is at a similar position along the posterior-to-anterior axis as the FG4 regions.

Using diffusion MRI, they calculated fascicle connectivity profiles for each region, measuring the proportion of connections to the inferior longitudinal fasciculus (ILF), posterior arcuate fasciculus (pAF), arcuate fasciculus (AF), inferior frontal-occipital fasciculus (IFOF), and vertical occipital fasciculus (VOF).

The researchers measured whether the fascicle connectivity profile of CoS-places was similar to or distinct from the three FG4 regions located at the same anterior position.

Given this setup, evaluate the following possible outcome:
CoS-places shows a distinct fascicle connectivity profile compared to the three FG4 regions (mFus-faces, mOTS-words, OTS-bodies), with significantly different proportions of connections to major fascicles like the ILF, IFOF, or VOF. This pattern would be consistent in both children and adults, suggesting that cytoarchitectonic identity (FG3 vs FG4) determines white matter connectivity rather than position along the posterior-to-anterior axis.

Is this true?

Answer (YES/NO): YES